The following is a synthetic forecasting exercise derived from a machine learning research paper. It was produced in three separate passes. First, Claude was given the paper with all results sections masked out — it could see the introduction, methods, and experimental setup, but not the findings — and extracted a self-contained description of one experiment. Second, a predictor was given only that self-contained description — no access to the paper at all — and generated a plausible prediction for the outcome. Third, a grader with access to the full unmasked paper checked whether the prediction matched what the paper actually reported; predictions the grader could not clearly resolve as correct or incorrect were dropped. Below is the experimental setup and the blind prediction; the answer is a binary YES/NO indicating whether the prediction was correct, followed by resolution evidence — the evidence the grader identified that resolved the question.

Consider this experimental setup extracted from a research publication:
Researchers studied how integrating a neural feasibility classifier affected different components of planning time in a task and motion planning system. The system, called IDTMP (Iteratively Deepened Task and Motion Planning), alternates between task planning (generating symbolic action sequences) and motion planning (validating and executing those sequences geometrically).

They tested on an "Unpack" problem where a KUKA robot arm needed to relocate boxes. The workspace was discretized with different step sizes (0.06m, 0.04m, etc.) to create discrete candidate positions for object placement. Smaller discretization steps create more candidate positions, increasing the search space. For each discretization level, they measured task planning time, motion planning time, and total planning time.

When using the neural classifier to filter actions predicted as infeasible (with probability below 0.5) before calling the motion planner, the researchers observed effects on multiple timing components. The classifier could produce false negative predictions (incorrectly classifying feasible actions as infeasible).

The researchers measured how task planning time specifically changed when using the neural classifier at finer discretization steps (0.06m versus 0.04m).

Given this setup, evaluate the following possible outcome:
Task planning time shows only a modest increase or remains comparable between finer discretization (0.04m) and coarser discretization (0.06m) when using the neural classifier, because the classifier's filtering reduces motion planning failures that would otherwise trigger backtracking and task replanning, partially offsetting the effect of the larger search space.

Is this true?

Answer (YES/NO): NO